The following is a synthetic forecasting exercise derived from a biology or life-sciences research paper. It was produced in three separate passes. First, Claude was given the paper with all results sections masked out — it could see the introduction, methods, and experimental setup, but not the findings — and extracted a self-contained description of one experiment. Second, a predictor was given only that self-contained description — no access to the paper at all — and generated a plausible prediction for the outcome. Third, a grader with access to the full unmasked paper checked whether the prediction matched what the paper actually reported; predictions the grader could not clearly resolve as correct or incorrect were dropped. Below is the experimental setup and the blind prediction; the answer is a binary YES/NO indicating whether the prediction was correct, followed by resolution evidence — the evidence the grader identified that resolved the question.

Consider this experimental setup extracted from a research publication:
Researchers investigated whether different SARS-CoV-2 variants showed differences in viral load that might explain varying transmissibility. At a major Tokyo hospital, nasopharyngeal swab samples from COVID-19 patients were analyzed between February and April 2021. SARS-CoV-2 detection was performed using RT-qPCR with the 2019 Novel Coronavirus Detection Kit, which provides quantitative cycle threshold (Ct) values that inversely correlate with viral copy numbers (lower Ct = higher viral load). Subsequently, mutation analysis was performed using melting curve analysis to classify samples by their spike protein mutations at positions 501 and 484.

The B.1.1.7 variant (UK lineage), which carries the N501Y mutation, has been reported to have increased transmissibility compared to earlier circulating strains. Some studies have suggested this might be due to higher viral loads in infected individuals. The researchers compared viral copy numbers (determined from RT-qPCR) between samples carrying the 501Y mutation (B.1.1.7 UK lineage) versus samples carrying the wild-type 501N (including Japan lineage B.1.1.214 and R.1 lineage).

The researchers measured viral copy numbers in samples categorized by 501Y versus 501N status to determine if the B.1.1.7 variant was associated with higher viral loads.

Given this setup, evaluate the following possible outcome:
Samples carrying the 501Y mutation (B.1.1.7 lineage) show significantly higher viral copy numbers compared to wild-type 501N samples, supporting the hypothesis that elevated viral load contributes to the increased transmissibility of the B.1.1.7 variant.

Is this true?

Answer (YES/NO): NO